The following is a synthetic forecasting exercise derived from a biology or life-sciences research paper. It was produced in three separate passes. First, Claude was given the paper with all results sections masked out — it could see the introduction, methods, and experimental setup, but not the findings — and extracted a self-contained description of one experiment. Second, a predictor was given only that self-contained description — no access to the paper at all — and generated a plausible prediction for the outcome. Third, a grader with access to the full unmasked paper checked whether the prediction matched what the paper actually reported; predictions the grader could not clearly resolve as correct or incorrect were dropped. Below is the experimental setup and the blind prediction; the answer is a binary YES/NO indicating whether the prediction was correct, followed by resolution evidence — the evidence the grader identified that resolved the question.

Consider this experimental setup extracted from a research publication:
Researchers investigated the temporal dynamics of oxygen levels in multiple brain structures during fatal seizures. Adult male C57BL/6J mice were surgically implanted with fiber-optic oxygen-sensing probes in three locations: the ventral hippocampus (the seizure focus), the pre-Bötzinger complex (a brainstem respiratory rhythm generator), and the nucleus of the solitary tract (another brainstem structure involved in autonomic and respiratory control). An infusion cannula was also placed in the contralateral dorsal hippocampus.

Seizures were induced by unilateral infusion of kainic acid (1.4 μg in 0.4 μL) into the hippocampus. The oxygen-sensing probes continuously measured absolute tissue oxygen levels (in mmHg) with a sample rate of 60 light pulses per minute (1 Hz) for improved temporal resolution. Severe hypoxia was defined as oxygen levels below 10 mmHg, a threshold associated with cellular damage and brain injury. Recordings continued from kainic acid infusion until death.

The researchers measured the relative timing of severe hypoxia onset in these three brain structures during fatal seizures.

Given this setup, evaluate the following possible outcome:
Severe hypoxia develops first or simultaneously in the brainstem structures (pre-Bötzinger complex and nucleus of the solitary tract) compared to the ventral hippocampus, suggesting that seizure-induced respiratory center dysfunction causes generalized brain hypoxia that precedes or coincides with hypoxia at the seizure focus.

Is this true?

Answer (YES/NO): NO